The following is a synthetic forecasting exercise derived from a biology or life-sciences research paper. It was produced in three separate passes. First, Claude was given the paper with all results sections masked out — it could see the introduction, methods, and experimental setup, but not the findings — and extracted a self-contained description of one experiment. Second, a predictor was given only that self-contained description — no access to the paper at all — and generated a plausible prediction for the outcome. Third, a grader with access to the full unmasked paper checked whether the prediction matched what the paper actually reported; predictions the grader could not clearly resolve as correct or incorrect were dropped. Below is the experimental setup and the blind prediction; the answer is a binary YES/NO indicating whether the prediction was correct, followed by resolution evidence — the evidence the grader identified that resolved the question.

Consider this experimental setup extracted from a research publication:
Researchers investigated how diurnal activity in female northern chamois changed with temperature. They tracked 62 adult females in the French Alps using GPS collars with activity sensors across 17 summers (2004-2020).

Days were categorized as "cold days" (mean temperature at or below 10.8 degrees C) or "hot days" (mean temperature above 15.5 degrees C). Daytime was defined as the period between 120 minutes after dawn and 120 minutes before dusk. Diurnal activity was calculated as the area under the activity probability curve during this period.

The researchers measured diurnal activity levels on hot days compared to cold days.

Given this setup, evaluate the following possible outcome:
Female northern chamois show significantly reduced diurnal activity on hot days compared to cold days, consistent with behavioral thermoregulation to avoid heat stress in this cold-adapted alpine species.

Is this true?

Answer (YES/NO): YES